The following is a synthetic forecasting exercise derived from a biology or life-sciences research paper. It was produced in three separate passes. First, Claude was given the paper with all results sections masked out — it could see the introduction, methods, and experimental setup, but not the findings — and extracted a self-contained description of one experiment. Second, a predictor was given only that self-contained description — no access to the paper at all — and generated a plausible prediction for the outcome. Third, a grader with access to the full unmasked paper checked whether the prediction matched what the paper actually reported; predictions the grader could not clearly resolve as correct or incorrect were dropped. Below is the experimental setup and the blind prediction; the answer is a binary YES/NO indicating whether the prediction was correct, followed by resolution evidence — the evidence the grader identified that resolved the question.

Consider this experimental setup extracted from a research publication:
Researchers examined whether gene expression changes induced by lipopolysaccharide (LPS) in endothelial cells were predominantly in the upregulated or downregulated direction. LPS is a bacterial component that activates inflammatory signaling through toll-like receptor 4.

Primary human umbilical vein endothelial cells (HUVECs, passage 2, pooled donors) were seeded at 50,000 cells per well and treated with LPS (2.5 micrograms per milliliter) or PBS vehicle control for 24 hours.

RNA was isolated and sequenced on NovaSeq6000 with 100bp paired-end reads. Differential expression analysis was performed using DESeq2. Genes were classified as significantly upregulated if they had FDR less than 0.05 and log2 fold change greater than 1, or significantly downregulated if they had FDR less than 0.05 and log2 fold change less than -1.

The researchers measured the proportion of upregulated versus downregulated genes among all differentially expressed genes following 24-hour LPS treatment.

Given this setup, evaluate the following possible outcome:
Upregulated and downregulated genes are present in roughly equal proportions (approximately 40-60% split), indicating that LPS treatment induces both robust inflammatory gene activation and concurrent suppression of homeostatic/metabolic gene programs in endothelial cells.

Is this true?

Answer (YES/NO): NO